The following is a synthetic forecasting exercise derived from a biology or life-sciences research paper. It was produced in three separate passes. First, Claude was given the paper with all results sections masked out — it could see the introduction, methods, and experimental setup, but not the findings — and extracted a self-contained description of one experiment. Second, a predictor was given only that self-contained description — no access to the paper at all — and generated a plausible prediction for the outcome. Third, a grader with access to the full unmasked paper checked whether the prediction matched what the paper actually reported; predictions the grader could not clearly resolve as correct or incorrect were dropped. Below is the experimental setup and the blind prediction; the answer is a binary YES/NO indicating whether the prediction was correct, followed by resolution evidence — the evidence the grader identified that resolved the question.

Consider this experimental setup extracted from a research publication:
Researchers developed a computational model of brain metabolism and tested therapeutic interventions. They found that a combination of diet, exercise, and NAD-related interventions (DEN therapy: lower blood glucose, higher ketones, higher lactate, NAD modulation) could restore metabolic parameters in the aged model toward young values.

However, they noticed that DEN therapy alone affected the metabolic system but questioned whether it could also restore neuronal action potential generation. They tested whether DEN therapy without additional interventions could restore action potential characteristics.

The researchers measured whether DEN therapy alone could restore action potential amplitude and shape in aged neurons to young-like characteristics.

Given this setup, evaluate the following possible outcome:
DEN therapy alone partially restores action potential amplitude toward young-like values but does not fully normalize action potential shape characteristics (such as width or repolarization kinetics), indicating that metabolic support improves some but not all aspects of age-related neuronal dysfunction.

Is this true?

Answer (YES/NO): NO